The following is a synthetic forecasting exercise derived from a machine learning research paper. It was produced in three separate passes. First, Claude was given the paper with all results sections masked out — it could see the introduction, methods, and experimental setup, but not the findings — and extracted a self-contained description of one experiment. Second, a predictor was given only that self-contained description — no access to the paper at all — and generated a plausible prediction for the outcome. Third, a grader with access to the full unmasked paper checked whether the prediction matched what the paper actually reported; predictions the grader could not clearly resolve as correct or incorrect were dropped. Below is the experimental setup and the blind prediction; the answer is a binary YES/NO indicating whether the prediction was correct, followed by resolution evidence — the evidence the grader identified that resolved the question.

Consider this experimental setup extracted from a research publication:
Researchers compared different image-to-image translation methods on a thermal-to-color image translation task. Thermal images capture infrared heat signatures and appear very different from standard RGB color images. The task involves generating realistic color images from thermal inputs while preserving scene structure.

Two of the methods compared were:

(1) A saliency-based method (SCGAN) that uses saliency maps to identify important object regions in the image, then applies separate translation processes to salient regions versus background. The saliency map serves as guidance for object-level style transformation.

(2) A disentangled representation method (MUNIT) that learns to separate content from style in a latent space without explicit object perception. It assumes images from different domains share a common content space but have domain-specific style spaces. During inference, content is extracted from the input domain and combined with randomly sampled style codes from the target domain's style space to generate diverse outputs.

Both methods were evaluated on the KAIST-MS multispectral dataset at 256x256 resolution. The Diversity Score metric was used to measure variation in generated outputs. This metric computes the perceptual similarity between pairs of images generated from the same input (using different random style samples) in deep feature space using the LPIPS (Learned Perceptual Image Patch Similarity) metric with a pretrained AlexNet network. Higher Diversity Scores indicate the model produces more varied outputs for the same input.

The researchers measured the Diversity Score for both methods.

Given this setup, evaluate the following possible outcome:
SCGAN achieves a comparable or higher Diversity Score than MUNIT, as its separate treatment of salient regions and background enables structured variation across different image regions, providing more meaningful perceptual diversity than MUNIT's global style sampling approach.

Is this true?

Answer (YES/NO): NO